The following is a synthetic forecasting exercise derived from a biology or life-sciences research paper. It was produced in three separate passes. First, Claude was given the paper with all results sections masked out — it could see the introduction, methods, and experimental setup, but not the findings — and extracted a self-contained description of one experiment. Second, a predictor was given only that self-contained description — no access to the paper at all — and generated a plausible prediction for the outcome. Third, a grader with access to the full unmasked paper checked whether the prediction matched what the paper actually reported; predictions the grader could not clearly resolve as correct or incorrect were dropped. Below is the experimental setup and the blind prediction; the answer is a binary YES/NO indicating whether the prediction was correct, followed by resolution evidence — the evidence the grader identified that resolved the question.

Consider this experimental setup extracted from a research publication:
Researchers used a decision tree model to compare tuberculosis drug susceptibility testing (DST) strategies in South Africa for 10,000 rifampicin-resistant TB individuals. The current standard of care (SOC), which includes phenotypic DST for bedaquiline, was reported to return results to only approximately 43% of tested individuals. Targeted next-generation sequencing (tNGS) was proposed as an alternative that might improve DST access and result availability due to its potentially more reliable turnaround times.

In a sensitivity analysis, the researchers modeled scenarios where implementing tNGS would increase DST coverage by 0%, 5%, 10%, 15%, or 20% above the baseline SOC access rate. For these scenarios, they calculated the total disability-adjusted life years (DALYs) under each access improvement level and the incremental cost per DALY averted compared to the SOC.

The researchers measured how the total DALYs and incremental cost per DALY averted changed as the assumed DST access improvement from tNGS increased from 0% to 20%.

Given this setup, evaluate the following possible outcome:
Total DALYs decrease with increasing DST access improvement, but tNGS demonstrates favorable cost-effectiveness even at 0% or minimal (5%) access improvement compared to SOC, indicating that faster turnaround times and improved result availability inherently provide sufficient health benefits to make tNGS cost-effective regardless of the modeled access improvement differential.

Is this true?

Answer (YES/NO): YES